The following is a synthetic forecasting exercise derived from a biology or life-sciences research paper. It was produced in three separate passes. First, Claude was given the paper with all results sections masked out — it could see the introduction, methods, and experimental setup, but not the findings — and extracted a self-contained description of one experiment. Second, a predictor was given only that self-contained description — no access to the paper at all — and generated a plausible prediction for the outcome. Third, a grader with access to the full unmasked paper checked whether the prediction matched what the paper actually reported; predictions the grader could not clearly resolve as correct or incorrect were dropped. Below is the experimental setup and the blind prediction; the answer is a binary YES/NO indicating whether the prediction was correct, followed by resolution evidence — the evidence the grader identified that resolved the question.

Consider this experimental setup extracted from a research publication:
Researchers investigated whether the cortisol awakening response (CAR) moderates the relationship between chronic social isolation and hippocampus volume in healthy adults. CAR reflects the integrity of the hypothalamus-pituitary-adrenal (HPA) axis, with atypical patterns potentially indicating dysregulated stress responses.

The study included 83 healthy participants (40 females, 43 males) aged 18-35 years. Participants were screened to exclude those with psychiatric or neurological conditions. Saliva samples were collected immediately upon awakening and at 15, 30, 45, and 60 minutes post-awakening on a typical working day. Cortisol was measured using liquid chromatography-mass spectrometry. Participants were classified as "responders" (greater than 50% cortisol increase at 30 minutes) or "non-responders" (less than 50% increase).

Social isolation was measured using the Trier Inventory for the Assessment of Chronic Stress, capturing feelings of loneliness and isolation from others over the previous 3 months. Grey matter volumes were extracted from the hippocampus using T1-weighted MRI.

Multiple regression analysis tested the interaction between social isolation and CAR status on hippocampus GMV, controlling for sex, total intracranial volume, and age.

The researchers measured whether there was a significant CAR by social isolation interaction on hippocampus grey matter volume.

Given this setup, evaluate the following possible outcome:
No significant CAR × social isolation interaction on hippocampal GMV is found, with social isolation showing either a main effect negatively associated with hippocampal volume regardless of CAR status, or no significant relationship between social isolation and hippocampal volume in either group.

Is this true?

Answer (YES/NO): YES